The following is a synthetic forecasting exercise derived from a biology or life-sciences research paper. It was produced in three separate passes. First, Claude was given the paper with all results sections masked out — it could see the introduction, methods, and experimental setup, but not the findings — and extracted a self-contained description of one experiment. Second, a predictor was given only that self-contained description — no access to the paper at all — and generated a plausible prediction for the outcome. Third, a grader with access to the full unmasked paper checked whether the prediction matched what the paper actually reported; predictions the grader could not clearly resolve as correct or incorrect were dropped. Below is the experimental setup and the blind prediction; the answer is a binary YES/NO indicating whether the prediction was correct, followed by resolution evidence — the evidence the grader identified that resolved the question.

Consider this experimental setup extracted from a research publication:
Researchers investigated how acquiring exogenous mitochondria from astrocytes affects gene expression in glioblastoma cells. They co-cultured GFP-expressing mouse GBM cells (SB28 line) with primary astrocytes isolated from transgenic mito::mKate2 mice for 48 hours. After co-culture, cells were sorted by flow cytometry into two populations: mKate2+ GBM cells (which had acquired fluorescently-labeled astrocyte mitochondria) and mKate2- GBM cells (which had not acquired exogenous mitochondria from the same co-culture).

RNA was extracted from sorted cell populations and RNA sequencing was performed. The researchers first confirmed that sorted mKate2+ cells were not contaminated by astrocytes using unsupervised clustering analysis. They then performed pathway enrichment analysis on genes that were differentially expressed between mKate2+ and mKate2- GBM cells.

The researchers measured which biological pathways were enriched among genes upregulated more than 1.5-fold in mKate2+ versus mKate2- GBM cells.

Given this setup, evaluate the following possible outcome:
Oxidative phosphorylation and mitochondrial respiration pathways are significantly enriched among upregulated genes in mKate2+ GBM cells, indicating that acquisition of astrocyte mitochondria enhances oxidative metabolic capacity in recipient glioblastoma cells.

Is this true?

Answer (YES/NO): YES